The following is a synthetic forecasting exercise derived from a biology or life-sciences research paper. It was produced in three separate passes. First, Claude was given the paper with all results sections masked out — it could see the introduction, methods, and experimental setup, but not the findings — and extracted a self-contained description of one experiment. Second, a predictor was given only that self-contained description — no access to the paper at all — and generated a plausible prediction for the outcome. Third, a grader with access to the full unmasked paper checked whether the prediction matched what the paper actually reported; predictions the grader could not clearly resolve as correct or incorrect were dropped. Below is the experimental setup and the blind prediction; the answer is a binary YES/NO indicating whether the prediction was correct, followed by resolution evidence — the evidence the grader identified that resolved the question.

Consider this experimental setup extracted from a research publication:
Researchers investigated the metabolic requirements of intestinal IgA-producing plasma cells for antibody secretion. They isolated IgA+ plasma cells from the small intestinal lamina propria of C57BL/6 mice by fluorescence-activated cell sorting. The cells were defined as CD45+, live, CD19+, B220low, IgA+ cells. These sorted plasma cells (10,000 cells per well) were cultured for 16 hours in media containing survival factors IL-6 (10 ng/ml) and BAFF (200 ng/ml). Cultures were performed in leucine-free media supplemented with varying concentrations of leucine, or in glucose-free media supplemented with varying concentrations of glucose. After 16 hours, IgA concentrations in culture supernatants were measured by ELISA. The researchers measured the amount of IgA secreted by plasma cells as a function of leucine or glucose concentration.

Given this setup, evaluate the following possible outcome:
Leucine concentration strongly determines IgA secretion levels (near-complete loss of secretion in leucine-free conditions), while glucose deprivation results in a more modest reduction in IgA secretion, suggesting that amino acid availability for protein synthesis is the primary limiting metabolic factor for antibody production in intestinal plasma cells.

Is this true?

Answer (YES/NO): NO